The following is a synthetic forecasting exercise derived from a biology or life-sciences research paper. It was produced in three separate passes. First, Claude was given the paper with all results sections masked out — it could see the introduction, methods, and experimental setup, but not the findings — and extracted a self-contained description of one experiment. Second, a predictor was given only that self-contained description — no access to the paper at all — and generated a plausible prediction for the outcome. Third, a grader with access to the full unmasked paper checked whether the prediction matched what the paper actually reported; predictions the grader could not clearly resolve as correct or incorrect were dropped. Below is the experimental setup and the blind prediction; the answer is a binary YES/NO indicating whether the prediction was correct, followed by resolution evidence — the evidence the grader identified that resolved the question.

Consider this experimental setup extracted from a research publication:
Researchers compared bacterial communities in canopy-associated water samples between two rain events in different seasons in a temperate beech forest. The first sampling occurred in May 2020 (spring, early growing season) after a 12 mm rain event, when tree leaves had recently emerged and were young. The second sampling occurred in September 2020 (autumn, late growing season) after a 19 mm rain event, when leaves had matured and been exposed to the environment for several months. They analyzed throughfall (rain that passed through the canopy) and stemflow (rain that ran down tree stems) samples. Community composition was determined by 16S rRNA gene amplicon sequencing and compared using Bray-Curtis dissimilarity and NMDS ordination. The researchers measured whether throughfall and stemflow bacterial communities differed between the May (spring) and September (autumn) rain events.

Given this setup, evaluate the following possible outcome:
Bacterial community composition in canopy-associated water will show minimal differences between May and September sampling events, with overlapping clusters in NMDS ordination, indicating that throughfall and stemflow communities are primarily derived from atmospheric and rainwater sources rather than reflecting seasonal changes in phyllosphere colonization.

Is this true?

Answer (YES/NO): NO